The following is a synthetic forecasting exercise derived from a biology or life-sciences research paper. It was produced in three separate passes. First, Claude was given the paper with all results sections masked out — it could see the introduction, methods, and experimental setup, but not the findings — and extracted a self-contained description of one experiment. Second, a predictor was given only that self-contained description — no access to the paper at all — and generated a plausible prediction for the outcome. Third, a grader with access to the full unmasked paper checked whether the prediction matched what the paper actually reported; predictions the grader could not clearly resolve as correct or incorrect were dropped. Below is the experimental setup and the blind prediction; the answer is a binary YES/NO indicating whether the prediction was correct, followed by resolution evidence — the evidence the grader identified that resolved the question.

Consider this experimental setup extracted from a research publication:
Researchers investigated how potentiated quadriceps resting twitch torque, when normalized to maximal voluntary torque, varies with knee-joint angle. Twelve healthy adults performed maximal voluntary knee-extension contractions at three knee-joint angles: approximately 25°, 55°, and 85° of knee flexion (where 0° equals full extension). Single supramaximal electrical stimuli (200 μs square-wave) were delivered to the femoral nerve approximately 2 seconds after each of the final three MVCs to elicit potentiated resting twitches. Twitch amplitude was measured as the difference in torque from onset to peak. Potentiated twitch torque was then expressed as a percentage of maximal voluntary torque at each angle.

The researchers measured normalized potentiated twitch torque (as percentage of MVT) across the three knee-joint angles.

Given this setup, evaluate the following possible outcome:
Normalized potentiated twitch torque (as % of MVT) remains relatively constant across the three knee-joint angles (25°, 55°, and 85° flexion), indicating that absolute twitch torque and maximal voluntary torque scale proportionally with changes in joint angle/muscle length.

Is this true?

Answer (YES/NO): NO